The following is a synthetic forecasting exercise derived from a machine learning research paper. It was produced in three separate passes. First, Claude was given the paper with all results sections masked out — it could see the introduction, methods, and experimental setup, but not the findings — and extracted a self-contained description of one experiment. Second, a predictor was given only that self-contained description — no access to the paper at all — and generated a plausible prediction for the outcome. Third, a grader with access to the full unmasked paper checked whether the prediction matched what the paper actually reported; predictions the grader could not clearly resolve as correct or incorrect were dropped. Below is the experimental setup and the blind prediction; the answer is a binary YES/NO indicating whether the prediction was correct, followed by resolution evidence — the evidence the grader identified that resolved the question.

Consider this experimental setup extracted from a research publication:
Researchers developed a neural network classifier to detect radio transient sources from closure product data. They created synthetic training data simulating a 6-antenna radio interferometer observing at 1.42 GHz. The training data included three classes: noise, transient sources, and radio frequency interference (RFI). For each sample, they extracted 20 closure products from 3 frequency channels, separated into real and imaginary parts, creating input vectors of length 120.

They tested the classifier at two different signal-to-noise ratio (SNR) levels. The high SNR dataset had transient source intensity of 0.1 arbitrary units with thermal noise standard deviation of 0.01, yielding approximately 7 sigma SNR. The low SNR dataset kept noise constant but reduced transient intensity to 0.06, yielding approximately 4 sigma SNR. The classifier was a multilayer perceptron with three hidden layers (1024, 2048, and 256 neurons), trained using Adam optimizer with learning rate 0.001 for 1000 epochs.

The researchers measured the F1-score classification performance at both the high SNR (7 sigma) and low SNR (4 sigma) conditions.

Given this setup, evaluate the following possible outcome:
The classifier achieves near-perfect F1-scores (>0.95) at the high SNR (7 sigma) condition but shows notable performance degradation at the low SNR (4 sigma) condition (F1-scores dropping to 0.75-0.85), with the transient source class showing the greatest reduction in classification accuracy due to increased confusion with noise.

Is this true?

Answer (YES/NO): NO